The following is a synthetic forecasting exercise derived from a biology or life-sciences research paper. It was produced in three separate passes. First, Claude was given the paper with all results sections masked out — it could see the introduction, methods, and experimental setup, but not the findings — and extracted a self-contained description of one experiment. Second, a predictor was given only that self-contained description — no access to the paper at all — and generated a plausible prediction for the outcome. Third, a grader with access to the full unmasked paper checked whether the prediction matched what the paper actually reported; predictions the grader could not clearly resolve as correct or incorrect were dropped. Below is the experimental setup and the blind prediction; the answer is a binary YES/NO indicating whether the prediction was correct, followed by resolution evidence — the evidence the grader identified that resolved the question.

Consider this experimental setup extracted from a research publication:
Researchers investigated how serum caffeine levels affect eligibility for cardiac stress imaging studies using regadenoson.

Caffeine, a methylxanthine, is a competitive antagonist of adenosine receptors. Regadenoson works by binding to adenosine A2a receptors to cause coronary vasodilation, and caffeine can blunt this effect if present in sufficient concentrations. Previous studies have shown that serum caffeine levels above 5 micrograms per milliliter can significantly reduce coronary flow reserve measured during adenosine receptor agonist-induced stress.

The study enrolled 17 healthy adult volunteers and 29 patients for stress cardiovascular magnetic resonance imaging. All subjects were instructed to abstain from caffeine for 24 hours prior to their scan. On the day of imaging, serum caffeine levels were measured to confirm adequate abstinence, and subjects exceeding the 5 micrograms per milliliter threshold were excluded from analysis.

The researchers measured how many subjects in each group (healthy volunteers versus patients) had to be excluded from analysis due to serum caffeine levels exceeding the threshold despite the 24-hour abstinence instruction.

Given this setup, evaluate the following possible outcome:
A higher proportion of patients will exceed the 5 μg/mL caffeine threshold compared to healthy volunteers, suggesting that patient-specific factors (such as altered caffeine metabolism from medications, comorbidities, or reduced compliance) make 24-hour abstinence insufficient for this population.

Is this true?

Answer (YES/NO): NO